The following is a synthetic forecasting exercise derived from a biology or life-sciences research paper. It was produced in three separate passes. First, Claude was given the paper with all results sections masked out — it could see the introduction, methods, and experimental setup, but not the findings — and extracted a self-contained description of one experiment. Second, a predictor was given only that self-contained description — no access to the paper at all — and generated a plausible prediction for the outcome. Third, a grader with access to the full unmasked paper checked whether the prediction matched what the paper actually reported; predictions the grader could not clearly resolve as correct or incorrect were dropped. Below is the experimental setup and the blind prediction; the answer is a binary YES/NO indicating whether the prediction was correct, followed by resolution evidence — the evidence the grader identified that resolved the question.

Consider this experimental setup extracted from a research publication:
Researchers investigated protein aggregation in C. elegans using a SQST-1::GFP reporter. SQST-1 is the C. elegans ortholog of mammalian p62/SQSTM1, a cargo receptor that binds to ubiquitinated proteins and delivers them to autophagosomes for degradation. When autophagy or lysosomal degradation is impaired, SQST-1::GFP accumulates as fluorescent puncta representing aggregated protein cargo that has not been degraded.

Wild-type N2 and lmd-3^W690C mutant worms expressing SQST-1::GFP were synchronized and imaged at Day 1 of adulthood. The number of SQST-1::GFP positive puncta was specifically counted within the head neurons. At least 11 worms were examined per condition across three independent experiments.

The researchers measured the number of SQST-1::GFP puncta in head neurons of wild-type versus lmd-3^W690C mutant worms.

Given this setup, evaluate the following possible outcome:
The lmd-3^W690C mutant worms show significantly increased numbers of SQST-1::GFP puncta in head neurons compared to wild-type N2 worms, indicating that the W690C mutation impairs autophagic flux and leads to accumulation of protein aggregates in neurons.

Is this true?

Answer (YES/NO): YES